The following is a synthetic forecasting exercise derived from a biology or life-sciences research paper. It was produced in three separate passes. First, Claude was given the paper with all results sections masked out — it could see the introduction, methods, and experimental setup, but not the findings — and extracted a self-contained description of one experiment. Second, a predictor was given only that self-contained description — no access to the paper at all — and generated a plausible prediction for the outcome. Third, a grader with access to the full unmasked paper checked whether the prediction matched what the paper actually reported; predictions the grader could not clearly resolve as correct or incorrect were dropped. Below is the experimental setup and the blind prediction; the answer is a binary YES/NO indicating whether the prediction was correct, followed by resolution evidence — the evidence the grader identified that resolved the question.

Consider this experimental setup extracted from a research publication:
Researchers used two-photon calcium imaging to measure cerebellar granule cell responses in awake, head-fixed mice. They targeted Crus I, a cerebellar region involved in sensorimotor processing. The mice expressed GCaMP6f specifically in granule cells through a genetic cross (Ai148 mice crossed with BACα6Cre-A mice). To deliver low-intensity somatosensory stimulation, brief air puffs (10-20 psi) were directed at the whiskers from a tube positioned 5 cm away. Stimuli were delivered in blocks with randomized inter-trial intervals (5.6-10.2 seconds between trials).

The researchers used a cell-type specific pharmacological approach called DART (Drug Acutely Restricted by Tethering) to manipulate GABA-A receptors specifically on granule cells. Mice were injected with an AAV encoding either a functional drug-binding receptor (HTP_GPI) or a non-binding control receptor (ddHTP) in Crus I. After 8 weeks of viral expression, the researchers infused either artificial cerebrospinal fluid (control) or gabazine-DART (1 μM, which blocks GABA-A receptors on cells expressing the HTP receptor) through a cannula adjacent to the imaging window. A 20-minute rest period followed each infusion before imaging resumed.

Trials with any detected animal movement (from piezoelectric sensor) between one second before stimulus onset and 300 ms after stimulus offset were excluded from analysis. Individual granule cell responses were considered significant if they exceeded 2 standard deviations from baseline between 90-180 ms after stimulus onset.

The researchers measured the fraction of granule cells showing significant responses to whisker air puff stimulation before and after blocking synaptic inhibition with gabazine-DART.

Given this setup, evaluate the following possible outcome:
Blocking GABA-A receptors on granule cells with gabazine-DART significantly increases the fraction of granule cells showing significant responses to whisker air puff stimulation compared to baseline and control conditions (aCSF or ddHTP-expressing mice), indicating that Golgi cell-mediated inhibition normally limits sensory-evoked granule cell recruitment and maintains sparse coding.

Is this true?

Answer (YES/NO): YES